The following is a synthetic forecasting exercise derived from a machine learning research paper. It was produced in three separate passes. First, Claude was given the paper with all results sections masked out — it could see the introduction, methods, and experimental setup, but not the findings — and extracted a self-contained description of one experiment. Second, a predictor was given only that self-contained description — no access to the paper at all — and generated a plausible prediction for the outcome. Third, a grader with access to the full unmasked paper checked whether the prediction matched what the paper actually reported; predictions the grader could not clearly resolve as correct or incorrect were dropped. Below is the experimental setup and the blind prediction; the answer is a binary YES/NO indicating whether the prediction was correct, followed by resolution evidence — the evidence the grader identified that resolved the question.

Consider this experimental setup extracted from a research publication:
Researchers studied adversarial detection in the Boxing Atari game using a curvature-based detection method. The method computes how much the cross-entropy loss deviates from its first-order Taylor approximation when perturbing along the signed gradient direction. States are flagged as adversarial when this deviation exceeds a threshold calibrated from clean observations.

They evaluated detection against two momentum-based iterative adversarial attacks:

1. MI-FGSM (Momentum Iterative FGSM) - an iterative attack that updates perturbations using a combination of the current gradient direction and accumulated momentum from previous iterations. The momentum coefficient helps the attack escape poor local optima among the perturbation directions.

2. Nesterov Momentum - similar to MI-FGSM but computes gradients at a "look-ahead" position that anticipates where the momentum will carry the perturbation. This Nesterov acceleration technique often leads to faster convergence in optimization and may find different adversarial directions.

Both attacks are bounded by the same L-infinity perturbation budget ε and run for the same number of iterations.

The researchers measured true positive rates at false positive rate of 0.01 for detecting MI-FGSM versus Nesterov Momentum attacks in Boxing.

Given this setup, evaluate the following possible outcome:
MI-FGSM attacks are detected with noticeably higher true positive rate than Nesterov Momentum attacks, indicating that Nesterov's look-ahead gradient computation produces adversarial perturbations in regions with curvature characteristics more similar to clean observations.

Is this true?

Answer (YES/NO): YES